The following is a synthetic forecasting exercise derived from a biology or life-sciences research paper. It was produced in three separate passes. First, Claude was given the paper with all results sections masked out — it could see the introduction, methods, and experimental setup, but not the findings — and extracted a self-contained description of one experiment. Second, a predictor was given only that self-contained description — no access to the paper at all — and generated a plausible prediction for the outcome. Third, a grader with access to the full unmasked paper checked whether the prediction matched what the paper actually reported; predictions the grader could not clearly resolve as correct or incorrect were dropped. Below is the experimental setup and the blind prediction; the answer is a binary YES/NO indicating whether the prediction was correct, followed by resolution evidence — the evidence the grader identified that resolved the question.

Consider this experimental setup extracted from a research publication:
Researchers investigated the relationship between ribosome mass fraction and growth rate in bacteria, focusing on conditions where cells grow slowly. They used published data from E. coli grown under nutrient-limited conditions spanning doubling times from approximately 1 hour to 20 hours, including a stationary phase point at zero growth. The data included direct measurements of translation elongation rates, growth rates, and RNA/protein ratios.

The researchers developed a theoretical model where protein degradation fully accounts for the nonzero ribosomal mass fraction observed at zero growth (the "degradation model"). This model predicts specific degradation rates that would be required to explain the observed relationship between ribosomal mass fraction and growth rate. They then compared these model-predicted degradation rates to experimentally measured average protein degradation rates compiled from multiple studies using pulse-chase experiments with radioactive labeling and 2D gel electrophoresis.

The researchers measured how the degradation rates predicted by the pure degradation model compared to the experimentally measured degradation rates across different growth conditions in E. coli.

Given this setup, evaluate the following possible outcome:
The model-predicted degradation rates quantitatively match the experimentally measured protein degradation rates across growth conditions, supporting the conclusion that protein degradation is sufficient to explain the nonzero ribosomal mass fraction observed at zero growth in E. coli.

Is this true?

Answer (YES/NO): NO